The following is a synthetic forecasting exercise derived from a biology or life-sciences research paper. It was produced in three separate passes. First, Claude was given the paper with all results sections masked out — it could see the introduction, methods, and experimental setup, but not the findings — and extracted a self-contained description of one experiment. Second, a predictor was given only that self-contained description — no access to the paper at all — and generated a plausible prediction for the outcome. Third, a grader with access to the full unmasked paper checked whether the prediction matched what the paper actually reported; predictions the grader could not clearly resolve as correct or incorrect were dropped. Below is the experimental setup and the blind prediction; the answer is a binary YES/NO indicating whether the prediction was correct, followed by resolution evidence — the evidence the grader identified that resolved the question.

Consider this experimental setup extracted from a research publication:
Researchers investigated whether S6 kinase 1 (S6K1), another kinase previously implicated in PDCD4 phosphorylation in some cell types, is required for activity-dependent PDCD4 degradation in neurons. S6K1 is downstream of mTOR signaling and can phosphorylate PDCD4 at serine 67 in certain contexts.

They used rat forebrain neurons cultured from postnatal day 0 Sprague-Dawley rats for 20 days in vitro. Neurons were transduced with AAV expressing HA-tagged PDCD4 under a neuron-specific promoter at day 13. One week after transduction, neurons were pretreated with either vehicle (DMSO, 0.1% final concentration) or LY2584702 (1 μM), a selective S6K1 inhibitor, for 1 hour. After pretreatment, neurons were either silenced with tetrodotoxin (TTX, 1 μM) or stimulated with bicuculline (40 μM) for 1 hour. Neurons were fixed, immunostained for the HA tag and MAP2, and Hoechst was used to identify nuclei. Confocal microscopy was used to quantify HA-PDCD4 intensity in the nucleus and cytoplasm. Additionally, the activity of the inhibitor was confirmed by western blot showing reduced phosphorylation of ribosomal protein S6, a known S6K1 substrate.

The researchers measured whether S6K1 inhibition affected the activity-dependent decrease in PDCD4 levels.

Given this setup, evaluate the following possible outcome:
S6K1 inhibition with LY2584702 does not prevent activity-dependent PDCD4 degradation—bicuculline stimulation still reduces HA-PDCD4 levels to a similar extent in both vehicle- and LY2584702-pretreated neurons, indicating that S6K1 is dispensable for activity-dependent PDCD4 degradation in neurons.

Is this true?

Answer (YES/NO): YES